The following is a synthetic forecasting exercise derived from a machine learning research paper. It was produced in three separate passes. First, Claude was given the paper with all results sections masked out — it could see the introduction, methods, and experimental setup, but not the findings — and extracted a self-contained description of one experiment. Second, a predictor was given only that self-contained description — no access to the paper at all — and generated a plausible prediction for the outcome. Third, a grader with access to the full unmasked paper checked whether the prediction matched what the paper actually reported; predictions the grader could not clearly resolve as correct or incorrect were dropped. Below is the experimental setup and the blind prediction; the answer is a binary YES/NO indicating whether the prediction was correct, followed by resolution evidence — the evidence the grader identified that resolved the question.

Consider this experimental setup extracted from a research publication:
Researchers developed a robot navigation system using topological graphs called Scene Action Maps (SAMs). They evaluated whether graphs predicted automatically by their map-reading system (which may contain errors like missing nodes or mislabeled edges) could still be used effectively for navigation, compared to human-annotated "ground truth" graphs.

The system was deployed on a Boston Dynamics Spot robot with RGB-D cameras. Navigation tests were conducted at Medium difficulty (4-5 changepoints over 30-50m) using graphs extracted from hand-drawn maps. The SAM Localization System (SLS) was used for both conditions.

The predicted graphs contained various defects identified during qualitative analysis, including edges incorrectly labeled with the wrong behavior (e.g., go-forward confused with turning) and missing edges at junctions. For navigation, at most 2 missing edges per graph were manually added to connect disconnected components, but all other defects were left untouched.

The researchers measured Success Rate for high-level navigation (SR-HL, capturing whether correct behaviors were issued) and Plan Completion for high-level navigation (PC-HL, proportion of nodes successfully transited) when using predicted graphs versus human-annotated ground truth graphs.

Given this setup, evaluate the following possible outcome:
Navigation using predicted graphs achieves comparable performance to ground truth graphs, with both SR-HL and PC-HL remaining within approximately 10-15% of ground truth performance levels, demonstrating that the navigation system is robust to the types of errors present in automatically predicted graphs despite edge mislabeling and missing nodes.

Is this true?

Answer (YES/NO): NO